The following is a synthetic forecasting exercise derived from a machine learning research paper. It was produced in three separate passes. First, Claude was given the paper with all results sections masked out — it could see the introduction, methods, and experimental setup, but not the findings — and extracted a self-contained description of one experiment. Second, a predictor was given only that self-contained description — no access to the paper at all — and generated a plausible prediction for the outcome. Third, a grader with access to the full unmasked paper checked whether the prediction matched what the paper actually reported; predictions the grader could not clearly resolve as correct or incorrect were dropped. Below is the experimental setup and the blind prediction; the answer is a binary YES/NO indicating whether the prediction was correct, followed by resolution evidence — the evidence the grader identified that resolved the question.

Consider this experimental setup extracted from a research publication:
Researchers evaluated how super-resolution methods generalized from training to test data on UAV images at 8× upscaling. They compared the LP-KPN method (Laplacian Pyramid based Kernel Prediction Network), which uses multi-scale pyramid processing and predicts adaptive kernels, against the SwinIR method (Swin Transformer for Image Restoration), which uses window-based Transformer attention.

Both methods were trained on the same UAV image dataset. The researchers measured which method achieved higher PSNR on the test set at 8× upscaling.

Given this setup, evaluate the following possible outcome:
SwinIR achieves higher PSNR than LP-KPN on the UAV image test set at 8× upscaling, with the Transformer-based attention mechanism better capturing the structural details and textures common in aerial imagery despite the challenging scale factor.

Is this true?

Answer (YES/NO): YES